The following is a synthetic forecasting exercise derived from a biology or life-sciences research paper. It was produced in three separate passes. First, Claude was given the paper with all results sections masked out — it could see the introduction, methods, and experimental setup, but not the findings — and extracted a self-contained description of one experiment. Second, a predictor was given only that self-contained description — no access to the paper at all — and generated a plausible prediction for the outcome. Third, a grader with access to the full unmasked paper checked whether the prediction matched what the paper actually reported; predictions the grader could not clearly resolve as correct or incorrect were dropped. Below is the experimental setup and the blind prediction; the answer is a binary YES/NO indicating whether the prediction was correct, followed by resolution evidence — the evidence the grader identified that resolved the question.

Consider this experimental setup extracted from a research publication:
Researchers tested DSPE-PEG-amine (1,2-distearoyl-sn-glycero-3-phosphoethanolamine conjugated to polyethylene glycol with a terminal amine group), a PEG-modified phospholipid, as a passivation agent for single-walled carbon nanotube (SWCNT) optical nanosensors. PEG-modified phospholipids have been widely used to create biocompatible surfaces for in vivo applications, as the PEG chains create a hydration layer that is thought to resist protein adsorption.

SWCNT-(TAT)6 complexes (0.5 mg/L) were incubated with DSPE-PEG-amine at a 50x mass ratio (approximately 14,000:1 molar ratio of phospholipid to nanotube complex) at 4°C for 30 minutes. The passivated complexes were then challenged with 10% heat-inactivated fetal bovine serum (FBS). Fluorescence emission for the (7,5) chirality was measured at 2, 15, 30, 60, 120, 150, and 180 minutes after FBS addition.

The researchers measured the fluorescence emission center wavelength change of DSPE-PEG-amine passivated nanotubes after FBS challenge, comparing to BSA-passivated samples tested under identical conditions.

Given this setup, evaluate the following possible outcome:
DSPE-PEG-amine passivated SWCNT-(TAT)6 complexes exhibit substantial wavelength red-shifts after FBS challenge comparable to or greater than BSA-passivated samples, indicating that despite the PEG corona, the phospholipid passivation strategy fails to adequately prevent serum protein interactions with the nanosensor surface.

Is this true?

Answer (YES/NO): YES